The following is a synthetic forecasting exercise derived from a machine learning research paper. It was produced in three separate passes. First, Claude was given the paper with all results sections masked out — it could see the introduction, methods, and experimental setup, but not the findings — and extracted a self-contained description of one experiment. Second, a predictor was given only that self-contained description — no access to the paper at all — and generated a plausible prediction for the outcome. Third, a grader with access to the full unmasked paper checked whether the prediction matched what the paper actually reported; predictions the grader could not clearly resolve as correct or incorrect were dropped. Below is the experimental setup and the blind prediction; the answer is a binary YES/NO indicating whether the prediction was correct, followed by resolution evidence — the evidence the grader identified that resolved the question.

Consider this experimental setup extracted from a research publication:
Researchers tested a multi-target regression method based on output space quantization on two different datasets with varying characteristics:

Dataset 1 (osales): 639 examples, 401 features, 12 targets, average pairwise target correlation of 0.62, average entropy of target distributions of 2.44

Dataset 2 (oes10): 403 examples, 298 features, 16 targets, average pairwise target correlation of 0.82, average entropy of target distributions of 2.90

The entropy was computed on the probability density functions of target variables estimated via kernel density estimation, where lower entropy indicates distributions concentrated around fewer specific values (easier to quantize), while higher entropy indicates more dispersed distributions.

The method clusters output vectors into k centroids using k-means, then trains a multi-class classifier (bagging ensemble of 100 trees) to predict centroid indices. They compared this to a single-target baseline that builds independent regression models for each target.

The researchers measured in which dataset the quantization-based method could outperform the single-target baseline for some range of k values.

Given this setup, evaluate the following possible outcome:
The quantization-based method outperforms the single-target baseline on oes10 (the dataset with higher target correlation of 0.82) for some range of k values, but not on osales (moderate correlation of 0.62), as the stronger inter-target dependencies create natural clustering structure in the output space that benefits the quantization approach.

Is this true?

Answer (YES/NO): NO